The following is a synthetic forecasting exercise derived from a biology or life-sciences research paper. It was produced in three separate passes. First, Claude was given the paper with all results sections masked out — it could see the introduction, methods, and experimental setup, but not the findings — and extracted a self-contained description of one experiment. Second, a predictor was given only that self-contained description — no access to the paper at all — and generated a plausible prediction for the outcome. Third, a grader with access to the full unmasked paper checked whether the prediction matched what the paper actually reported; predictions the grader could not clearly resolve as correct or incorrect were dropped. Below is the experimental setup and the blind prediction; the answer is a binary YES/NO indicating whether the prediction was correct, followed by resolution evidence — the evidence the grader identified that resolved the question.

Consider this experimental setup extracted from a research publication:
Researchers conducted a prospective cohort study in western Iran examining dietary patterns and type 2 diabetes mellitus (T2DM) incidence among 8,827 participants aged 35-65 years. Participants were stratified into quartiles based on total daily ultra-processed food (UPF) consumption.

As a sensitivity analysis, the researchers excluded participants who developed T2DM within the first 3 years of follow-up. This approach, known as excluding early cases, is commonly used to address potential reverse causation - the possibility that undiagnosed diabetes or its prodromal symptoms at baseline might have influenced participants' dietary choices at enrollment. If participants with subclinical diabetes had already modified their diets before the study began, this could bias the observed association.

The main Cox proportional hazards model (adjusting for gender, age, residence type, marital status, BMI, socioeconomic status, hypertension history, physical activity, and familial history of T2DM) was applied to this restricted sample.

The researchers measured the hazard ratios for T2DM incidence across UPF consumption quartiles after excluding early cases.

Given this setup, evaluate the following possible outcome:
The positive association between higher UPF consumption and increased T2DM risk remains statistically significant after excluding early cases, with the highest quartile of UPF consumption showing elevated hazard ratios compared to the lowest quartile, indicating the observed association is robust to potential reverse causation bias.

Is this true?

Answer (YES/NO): NO